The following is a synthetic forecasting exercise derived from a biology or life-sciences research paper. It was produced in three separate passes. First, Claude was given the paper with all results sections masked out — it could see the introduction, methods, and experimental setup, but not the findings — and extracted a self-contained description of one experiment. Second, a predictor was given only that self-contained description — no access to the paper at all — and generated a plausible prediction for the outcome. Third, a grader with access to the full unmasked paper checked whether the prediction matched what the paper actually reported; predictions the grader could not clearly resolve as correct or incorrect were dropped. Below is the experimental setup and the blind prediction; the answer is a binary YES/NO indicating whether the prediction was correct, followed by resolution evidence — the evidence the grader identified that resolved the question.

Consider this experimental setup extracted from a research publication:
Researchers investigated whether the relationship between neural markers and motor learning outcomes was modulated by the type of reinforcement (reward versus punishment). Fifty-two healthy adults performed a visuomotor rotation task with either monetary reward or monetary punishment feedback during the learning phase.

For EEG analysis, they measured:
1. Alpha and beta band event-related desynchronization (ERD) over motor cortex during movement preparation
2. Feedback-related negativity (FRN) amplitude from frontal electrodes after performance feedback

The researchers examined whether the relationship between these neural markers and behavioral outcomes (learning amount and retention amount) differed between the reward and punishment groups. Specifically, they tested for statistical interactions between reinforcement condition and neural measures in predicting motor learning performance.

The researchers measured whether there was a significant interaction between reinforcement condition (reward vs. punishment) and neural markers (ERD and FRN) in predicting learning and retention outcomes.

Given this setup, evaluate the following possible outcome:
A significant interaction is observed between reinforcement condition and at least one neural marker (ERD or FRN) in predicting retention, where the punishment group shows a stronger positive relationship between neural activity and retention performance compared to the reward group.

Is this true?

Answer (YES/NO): NO